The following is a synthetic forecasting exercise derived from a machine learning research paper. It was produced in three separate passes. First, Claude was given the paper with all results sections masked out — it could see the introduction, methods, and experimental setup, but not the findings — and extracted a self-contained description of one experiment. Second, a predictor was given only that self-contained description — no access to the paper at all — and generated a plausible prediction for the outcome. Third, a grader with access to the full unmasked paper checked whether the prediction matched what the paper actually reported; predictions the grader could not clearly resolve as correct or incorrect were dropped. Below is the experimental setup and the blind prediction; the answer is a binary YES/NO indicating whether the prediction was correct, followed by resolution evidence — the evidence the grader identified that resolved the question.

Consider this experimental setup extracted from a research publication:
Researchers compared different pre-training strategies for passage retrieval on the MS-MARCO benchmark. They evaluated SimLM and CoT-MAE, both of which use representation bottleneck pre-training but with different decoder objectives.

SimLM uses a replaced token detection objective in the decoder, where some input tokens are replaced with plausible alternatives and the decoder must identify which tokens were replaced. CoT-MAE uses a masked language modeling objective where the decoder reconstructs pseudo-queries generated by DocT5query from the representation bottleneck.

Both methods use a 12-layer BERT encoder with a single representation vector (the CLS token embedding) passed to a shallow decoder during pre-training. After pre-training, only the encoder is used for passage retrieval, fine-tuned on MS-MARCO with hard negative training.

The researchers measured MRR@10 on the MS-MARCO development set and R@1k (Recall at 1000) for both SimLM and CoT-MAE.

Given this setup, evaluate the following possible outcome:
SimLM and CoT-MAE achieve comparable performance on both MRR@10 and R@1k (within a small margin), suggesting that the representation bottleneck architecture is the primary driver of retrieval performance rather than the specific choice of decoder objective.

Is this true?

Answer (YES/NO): NO